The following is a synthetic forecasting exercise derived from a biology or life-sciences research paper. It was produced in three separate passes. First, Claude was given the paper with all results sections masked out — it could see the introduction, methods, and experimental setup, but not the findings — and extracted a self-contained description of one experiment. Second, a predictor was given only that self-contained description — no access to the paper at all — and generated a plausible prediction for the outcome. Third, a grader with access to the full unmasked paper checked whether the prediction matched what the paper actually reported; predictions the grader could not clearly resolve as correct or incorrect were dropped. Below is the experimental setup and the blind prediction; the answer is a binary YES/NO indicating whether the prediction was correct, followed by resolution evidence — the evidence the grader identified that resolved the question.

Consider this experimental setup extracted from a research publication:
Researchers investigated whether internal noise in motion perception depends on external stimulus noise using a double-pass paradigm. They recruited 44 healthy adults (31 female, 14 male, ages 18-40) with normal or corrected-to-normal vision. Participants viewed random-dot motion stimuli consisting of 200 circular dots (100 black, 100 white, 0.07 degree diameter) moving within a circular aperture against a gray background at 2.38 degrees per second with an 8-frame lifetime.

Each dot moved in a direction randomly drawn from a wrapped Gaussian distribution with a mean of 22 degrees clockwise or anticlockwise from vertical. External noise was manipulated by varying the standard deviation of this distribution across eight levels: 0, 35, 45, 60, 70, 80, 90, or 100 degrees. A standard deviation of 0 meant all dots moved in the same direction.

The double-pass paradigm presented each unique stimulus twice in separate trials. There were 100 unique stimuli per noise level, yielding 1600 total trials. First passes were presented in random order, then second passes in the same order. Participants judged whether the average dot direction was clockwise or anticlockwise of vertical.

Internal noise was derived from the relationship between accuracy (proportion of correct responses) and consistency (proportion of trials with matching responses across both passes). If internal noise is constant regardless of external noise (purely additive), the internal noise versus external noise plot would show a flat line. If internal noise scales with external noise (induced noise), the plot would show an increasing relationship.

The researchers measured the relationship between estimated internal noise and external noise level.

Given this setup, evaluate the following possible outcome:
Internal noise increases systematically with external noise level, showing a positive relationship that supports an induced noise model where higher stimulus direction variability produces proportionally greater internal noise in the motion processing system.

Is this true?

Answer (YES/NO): YES